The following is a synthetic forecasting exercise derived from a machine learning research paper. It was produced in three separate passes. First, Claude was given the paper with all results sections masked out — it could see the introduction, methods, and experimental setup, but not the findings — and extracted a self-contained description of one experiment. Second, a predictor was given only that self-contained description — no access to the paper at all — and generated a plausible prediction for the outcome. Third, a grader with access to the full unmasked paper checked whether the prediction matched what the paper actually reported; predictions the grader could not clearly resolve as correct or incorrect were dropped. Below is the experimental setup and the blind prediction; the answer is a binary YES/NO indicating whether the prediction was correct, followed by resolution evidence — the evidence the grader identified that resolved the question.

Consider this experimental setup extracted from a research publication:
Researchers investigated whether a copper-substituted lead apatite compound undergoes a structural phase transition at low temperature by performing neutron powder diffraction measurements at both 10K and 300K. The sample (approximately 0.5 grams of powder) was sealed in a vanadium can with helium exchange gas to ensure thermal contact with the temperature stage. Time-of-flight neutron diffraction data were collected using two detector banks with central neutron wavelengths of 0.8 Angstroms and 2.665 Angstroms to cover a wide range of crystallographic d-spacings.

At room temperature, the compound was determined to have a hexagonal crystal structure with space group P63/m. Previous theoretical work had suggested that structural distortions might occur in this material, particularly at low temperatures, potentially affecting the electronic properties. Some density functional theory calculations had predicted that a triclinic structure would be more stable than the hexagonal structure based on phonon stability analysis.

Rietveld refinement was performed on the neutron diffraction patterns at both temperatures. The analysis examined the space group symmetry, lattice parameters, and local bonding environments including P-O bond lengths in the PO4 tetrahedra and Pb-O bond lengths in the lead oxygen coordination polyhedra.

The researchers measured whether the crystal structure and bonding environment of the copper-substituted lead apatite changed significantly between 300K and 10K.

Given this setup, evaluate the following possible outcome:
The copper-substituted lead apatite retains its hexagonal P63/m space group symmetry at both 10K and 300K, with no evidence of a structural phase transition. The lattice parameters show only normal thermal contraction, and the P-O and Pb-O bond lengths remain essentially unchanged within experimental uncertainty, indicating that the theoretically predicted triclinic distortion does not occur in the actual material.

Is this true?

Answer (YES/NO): YES